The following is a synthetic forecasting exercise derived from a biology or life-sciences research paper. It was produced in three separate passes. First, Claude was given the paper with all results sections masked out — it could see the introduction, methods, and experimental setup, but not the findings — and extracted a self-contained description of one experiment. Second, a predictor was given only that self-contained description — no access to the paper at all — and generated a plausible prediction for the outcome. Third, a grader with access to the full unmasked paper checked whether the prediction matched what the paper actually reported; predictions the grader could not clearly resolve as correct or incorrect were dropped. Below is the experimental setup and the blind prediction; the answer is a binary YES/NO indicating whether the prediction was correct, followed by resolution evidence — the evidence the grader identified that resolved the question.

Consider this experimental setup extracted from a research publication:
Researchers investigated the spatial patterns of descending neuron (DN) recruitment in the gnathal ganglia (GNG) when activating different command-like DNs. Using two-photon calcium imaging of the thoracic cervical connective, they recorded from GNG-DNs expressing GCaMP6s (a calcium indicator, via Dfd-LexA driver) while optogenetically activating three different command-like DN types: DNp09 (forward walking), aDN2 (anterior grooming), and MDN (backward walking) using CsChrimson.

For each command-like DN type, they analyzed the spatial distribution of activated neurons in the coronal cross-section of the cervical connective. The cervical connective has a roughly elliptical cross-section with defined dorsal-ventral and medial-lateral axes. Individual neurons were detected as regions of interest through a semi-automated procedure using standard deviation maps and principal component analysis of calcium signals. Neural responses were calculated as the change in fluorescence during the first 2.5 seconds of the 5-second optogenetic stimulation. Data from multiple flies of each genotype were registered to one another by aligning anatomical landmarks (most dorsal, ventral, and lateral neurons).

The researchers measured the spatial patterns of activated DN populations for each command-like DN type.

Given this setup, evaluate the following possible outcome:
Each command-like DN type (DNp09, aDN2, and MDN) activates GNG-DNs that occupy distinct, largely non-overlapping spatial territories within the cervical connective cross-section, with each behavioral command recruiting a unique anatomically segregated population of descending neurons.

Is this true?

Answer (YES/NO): NO